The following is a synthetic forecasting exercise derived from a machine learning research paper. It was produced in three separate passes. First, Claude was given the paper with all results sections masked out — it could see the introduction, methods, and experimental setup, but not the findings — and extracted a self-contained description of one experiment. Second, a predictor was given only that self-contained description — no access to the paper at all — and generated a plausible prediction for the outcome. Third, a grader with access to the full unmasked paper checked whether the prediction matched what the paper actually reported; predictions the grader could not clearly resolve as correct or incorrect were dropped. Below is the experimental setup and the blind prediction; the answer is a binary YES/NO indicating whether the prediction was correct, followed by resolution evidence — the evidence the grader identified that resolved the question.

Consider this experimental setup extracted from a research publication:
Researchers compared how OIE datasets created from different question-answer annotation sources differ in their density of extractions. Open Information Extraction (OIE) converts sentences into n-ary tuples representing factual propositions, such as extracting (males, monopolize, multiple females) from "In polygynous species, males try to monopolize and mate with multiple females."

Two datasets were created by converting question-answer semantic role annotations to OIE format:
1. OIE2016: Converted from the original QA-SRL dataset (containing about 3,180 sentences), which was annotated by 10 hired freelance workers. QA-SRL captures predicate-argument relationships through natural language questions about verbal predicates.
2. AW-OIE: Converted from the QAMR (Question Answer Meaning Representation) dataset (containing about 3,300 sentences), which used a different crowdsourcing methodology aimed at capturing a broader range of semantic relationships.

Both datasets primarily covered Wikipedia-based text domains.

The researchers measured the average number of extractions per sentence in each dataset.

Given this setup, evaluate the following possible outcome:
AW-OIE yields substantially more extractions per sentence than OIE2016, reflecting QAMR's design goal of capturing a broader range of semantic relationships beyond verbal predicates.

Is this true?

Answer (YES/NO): YES